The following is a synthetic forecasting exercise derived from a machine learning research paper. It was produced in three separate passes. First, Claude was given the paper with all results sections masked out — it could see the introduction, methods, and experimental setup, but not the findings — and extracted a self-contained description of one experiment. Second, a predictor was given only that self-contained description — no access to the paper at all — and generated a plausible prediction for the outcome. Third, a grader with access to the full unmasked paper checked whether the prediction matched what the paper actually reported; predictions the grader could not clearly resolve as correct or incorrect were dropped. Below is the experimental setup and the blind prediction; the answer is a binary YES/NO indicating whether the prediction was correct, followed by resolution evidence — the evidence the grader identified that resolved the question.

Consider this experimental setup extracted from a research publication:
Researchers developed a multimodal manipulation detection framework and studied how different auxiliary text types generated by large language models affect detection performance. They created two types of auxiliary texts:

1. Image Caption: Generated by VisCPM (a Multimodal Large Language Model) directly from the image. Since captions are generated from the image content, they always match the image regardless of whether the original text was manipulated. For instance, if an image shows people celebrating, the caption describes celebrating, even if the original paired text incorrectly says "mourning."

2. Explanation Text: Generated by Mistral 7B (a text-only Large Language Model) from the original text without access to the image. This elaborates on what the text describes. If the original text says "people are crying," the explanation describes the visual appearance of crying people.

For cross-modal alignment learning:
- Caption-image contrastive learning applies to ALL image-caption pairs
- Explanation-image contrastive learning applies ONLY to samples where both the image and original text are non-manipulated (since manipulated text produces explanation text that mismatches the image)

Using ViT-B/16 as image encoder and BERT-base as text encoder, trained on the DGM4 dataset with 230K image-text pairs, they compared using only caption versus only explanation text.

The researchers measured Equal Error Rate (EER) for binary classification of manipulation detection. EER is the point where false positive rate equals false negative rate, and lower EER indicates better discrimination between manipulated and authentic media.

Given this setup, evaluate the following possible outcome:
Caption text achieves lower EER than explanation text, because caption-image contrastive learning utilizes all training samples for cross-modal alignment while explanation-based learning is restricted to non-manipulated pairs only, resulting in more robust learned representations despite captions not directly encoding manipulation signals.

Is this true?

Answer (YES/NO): YES